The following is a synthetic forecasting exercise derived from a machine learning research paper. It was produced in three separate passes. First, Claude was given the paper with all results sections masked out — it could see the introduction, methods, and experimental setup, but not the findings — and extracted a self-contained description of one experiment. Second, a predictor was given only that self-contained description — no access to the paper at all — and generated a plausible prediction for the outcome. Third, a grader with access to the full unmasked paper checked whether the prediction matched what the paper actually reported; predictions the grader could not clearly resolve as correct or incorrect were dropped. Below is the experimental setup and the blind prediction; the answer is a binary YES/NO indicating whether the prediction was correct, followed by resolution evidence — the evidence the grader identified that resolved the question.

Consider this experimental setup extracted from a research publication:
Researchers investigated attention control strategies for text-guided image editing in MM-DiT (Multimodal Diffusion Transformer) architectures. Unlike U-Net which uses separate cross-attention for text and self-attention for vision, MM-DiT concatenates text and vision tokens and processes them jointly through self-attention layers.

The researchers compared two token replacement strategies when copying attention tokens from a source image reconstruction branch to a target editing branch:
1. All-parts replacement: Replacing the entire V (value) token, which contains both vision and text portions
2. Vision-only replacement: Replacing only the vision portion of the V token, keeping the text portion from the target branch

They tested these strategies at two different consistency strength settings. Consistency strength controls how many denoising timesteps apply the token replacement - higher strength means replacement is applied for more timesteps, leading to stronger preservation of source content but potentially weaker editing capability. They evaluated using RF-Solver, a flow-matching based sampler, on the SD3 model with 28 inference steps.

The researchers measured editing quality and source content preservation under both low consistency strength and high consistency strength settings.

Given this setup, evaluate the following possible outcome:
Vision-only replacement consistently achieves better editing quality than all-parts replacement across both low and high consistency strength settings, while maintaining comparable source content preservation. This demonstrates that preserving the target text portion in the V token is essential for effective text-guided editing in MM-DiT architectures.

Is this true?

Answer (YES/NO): NO